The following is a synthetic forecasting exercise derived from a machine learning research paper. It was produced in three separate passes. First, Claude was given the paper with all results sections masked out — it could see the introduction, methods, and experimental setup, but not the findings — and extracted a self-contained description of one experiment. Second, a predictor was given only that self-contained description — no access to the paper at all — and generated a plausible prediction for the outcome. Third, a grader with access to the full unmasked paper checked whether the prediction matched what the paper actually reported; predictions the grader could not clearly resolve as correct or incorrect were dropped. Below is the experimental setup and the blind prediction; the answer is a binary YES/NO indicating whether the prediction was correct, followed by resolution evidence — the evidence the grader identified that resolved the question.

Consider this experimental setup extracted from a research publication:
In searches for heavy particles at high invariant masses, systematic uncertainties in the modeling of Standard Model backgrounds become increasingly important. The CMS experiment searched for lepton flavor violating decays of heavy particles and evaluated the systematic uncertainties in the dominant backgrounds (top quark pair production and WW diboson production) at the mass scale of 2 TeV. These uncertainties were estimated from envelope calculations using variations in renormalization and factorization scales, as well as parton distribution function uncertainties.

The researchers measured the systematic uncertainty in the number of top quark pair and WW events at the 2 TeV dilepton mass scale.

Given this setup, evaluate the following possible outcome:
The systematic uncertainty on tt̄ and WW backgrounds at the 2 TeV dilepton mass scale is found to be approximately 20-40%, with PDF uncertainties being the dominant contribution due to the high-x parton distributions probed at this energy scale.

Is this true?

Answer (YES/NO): NO